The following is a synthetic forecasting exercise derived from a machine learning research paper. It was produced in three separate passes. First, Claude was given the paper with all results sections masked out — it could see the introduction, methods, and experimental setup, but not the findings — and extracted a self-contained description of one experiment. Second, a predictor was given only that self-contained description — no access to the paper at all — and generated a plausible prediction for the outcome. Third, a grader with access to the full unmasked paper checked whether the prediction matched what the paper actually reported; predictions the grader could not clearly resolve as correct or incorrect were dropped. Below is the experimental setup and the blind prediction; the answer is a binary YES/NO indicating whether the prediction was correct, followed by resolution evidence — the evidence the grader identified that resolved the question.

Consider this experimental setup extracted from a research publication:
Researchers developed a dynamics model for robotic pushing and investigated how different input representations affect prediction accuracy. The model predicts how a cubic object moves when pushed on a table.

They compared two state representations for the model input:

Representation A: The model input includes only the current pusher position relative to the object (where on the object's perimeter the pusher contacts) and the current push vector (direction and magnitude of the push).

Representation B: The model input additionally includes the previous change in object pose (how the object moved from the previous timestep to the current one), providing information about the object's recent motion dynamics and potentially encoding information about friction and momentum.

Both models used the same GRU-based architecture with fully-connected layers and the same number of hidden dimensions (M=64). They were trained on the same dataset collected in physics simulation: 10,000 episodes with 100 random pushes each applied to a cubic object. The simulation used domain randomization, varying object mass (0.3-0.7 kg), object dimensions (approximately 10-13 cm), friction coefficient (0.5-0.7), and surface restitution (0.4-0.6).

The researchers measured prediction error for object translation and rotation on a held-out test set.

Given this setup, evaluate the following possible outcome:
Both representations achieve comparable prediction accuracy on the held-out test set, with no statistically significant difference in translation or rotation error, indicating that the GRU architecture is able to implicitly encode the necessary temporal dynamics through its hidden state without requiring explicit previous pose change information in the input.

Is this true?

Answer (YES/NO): NO